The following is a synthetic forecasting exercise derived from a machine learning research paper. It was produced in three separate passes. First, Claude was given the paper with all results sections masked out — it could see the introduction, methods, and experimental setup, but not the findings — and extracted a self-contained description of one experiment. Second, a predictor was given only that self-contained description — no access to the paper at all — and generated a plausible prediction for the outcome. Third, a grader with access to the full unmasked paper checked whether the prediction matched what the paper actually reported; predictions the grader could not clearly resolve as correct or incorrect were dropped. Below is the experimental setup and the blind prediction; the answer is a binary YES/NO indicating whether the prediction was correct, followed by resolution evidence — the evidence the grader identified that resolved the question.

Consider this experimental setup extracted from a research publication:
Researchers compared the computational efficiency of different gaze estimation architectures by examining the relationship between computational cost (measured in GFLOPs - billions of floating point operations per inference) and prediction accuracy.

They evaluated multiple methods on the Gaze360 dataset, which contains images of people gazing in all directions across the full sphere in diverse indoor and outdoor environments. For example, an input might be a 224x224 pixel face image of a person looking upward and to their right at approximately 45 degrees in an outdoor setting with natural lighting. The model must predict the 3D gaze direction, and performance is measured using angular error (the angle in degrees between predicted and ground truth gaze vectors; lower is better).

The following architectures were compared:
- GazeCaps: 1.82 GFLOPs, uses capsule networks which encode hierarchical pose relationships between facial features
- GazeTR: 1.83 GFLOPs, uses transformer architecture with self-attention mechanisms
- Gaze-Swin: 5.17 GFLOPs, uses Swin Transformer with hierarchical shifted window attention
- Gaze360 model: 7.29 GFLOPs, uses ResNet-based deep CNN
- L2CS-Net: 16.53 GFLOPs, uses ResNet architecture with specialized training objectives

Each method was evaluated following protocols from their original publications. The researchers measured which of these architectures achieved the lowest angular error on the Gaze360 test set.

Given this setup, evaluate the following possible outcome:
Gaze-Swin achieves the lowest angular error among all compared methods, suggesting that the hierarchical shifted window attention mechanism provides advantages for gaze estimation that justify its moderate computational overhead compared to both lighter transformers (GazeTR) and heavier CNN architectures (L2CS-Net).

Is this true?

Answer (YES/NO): NO